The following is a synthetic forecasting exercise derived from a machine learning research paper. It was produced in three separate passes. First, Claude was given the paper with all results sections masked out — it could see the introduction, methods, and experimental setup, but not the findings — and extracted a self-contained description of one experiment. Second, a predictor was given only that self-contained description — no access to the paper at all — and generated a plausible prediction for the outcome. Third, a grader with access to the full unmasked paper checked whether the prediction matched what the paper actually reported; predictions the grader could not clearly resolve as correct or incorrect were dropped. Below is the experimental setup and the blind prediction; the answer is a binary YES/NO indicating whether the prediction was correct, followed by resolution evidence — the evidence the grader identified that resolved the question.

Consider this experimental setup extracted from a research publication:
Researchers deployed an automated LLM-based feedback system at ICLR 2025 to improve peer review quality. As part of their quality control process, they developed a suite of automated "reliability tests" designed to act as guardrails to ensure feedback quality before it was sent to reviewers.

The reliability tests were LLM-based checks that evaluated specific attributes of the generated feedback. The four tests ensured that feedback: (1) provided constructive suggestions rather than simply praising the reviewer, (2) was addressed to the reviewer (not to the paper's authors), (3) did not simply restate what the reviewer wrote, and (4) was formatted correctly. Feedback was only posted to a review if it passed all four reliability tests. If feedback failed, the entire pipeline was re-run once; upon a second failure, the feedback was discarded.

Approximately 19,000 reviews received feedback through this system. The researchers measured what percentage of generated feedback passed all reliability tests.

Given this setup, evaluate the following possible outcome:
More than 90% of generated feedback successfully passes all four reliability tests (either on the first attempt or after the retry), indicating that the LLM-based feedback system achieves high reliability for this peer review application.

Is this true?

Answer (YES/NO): YES